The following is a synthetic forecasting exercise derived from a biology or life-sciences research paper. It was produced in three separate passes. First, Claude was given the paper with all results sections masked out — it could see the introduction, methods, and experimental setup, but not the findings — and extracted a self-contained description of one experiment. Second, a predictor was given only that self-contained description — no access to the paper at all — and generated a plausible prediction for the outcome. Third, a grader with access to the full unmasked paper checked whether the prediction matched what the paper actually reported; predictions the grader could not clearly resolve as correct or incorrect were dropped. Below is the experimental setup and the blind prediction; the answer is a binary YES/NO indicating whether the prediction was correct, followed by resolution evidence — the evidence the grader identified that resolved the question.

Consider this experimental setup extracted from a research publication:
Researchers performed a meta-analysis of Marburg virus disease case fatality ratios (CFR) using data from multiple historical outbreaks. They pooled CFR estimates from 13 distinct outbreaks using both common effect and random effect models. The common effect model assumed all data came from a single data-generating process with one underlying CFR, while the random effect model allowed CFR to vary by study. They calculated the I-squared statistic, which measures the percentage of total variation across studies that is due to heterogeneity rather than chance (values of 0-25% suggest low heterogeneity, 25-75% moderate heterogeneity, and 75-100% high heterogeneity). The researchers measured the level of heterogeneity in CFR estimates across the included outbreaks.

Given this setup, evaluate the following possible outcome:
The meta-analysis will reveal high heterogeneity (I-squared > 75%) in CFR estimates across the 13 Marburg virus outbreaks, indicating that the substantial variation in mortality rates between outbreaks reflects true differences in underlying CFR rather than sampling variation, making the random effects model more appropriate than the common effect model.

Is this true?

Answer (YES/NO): YES